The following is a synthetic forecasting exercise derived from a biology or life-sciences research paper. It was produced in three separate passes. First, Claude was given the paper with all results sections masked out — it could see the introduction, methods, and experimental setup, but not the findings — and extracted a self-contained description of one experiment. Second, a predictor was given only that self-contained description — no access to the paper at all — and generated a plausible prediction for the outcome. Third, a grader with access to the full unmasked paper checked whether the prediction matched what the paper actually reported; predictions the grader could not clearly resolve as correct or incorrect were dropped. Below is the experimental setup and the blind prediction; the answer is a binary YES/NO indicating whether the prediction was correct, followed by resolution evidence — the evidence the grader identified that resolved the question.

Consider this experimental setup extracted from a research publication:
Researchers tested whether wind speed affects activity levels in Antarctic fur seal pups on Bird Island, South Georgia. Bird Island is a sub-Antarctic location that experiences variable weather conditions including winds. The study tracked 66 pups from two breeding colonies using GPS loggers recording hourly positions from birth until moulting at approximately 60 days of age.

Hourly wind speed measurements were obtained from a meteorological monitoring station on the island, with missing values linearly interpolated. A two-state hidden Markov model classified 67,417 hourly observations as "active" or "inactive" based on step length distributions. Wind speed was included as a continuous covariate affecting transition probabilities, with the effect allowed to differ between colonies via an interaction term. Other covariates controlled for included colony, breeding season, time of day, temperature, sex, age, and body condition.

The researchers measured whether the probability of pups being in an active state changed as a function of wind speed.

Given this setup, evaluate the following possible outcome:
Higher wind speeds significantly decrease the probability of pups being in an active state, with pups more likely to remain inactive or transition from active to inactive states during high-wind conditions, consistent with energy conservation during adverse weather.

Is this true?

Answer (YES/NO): NO